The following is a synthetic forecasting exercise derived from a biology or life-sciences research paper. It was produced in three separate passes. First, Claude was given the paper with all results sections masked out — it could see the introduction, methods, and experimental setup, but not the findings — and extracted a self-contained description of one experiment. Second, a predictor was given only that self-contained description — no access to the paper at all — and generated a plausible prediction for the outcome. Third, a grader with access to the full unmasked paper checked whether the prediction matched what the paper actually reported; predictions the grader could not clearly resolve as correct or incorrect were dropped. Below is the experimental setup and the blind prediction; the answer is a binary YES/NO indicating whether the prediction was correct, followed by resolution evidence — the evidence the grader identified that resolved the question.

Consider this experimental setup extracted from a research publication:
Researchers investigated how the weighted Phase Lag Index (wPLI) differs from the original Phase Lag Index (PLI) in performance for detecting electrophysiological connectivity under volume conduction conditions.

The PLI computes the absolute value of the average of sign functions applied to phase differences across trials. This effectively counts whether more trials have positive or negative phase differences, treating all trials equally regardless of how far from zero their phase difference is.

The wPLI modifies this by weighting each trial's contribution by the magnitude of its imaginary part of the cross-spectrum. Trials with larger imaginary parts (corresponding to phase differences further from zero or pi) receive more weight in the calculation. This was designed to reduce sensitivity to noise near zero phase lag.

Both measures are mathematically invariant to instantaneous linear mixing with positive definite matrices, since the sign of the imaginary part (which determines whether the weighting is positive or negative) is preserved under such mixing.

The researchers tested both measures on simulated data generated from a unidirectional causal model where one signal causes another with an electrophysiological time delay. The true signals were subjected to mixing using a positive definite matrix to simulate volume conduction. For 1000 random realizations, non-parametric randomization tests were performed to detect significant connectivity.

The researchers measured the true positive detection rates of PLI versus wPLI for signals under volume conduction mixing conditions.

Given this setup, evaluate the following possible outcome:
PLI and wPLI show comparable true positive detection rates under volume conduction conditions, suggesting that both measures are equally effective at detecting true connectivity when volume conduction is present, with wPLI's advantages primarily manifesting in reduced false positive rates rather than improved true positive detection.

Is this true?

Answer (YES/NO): NO